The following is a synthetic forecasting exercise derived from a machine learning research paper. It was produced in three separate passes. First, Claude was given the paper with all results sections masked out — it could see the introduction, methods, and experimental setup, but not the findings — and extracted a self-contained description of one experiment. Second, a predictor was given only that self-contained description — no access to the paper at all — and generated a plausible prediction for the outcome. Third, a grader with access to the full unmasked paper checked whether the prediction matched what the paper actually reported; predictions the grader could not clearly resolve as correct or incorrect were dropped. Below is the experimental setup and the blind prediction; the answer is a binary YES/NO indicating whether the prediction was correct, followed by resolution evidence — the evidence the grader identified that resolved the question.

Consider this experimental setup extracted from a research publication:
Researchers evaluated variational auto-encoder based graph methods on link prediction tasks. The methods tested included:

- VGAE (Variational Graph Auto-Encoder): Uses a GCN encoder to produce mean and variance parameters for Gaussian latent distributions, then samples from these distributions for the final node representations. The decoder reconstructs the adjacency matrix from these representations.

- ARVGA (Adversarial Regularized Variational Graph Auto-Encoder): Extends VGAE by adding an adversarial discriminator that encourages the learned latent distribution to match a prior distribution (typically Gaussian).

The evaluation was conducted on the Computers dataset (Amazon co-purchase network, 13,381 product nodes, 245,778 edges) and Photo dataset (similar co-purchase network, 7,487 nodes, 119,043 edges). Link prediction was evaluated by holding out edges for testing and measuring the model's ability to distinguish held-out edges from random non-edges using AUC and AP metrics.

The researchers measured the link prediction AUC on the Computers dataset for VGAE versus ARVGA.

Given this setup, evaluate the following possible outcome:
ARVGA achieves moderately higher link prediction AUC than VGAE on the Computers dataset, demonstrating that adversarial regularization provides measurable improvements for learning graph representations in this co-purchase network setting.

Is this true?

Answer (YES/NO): NO